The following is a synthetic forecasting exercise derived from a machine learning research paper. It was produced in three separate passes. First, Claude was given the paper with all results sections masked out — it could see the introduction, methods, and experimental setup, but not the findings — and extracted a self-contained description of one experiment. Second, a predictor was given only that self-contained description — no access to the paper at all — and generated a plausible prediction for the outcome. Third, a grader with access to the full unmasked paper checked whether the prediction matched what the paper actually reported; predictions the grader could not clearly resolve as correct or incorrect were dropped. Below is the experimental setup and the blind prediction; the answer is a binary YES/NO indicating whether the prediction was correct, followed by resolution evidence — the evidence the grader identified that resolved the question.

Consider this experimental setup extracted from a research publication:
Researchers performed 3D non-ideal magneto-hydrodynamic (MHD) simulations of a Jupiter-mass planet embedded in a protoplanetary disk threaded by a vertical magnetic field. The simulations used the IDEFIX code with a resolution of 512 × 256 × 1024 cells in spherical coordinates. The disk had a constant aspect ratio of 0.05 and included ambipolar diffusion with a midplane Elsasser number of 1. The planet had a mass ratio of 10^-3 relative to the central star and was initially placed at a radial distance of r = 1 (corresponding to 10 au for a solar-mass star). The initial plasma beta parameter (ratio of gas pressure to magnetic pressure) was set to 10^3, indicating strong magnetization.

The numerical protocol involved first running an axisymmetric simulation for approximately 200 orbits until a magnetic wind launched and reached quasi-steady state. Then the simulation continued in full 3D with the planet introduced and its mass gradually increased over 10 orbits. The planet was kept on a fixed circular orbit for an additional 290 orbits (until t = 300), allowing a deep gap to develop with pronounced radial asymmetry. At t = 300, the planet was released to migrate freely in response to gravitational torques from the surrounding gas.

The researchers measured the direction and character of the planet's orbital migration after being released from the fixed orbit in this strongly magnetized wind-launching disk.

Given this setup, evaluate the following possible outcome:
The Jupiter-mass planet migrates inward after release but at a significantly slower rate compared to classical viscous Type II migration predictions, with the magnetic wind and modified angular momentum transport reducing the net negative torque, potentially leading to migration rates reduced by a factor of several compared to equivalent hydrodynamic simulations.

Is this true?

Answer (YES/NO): NO